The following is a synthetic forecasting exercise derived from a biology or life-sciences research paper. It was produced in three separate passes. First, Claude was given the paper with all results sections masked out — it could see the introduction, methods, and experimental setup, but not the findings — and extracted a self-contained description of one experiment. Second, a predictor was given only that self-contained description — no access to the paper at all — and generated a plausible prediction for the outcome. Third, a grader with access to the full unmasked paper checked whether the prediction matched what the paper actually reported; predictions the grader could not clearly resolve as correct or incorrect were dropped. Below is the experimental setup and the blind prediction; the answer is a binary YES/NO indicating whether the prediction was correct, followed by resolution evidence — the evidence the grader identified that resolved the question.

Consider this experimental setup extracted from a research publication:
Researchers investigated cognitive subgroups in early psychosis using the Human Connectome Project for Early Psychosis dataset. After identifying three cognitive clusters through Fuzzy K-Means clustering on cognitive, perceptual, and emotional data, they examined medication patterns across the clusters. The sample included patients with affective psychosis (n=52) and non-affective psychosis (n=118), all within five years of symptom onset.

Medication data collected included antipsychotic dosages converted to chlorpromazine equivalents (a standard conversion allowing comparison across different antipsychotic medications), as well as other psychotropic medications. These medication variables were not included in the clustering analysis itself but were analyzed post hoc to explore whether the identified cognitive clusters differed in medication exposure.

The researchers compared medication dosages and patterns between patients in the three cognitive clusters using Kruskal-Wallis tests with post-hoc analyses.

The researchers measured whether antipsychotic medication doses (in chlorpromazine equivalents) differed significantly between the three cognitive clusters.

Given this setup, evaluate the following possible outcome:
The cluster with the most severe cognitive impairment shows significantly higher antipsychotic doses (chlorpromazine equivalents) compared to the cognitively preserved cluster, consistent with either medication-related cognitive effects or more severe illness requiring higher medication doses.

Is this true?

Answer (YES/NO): YES